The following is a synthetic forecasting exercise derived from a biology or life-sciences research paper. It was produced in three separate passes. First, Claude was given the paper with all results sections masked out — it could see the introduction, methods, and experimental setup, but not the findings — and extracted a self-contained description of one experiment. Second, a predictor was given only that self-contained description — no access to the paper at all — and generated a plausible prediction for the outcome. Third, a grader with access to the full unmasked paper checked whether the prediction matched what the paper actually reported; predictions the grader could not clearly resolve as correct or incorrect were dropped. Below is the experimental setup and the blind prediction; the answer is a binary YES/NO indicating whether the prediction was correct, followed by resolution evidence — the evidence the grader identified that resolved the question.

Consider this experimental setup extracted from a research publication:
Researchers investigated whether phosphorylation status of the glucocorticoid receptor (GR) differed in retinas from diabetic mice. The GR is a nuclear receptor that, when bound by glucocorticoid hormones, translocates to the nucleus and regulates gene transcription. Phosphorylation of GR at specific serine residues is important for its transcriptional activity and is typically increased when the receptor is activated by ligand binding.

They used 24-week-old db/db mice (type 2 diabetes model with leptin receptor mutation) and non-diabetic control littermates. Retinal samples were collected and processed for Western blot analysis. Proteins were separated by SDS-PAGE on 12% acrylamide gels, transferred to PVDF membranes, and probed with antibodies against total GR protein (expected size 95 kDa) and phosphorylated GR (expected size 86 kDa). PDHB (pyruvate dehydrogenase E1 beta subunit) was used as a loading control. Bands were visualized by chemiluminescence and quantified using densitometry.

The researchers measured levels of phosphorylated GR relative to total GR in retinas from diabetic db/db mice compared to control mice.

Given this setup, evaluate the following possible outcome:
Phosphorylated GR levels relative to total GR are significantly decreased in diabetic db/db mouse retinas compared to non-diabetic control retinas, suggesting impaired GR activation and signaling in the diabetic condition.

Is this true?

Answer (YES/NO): NO